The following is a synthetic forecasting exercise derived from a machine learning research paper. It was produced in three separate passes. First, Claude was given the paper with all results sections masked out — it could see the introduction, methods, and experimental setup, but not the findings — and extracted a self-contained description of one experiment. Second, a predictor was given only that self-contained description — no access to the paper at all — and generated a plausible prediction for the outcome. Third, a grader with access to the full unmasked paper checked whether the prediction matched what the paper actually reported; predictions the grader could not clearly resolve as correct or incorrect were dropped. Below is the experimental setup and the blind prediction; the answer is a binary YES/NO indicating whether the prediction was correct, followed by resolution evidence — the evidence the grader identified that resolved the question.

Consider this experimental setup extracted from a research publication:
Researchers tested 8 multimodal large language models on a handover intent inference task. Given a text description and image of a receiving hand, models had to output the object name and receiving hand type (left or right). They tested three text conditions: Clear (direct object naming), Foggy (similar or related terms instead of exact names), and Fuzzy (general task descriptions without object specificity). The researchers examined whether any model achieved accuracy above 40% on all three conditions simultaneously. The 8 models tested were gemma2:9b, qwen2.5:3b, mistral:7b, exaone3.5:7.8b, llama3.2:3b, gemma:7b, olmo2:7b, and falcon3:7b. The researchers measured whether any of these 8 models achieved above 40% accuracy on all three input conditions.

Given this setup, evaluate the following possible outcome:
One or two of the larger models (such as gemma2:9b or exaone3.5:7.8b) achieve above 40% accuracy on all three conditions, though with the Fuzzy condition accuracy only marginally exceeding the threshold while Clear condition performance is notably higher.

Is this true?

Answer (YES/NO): NO